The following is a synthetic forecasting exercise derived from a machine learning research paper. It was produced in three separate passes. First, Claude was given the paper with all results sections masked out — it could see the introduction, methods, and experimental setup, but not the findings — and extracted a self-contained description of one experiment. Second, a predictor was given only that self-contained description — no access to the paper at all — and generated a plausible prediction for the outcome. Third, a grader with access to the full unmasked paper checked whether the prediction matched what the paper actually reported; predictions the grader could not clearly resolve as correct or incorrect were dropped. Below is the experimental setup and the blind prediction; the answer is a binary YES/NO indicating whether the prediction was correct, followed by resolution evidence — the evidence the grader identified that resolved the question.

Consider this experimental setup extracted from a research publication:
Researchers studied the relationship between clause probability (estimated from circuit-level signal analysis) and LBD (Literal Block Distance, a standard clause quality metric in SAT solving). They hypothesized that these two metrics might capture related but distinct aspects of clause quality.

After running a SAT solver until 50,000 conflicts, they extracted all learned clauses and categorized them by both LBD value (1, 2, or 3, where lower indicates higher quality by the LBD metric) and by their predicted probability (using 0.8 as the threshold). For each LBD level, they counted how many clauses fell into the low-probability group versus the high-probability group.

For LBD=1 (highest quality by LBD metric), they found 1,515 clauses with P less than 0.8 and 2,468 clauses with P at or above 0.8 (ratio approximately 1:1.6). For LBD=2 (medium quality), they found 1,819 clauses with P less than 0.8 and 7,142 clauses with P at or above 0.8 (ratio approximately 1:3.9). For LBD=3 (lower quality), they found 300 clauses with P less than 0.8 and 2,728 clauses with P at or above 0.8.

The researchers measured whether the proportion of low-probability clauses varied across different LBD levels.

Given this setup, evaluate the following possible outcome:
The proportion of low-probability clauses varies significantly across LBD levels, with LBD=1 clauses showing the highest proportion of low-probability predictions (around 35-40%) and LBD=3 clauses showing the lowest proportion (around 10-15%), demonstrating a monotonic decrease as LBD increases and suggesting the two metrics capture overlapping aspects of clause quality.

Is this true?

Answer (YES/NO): YES